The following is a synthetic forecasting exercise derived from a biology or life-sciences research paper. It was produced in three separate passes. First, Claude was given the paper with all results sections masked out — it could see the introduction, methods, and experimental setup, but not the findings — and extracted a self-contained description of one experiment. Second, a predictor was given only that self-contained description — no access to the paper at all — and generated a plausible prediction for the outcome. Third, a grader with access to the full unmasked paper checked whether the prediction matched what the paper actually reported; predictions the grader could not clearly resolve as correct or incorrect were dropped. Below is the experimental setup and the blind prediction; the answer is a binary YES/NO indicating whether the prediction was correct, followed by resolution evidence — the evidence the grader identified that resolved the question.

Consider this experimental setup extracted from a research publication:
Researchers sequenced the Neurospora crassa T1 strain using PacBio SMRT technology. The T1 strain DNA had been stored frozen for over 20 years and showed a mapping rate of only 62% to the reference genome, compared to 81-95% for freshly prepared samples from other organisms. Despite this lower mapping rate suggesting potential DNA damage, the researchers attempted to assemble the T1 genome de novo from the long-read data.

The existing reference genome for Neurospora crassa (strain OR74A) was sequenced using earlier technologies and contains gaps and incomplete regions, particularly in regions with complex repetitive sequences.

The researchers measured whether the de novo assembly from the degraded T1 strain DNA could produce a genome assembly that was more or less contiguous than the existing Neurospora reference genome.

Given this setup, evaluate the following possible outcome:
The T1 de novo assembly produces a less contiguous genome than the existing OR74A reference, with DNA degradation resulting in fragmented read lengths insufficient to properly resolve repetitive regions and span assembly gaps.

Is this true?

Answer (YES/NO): NO